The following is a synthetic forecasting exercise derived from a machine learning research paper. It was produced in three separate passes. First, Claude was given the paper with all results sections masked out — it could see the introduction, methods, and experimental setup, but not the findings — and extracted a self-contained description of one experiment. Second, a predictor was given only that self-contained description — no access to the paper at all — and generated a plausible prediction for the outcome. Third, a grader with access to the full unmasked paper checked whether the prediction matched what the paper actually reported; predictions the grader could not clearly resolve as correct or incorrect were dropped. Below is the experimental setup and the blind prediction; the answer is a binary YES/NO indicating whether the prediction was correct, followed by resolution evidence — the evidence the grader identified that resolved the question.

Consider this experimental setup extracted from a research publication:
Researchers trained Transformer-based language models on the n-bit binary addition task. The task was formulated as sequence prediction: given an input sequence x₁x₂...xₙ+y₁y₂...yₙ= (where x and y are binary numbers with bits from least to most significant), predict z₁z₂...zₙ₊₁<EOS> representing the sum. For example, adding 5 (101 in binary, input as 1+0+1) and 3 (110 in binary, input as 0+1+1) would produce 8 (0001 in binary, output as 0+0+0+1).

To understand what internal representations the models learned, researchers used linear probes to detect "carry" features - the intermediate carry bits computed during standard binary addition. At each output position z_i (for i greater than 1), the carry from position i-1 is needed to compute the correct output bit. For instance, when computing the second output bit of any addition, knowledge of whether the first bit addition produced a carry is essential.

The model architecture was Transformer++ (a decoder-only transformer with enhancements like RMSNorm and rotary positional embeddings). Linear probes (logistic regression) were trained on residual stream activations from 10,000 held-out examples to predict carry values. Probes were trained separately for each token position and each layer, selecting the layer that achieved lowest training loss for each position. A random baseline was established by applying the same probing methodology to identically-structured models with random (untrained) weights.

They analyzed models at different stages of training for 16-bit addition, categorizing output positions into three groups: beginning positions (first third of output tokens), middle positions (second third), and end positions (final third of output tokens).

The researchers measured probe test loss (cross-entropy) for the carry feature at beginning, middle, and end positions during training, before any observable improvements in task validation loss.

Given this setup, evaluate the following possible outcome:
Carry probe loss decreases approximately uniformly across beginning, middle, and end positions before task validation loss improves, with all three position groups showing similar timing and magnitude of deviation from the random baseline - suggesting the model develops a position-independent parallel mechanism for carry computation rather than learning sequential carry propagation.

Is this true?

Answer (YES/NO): NO